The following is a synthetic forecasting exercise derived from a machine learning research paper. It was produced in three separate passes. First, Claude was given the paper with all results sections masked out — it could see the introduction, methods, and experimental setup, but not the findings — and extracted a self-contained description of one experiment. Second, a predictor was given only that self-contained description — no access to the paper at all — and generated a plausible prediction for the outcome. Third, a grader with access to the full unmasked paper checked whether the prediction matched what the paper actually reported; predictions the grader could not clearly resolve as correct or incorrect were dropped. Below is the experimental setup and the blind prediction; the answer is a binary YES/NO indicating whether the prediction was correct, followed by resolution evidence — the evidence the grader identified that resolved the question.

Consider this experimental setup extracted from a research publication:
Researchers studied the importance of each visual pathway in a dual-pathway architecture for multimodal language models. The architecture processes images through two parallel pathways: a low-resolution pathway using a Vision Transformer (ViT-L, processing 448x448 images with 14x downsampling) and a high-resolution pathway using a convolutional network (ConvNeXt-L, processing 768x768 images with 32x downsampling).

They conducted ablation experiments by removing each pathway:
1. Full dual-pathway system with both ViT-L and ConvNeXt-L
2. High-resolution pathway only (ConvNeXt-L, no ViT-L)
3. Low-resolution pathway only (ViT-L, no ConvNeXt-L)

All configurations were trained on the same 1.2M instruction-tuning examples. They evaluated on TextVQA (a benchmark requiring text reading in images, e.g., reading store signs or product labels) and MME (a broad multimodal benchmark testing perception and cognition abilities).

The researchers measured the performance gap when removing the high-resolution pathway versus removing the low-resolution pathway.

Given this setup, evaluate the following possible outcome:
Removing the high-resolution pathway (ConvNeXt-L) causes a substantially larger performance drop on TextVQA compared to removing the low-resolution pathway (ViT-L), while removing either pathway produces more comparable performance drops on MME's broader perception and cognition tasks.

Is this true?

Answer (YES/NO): NO